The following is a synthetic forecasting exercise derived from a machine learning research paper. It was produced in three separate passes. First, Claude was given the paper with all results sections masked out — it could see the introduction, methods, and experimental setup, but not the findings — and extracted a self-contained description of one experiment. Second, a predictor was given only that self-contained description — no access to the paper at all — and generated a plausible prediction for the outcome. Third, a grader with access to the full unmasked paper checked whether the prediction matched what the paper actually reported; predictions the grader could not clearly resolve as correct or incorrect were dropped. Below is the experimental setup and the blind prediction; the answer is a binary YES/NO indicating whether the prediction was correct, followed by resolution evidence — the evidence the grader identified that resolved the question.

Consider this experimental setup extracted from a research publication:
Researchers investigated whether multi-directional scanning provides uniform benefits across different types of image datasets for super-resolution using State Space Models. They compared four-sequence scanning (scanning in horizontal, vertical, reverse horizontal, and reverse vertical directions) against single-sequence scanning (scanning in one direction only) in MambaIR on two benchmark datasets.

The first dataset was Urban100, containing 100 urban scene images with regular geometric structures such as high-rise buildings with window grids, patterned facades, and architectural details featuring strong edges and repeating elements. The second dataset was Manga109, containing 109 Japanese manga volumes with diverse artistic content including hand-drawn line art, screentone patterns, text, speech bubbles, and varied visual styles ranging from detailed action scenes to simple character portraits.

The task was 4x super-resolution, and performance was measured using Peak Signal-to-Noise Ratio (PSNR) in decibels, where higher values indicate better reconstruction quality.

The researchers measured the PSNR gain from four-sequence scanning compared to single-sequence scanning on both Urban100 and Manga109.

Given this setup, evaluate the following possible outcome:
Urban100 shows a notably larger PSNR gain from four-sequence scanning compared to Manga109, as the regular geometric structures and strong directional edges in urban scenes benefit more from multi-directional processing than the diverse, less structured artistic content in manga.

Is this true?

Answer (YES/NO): NO